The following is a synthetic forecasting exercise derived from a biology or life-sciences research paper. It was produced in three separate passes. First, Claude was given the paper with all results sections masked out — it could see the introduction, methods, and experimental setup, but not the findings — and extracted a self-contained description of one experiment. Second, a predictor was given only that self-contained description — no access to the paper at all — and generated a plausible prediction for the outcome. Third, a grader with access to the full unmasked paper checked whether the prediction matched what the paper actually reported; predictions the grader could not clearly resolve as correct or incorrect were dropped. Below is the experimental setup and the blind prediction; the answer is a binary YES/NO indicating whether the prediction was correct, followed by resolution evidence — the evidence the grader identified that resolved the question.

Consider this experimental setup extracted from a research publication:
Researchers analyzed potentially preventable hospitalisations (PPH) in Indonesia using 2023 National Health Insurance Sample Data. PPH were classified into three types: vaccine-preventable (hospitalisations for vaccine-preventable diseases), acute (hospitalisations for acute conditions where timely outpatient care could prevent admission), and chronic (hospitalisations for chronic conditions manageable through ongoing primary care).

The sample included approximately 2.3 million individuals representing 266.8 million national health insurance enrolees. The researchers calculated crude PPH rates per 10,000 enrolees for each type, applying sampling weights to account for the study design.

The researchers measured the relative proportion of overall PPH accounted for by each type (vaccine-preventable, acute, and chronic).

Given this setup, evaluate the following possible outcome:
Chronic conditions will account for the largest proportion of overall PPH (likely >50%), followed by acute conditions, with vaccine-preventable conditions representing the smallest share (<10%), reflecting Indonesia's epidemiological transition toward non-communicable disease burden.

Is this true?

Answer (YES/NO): NO